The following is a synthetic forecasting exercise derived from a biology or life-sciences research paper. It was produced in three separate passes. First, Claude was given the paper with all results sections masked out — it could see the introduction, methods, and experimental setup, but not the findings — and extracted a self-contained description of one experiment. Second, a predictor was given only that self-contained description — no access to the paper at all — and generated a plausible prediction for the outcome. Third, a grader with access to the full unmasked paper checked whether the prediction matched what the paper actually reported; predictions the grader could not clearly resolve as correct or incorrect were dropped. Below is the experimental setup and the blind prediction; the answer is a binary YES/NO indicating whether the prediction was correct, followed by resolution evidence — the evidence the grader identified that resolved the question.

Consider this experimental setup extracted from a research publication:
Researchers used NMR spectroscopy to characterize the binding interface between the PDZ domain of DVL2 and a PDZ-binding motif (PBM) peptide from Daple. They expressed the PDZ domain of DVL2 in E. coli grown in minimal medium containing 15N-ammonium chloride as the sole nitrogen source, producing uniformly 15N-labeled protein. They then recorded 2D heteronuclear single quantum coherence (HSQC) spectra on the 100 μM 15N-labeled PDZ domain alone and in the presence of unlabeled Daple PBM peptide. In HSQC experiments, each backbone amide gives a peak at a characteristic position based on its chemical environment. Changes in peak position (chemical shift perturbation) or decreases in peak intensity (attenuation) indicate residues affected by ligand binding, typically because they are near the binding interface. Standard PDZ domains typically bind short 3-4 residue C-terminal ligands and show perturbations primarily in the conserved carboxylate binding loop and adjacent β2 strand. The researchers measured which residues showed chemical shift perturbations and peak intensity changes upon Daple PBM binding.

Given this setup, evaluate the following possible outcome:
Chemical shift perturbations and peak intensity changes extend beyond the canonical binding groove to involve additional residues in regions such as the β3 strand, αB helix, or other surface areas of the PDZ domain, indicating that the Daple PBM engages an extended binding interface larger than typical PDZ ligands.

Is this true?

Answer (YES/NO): YES